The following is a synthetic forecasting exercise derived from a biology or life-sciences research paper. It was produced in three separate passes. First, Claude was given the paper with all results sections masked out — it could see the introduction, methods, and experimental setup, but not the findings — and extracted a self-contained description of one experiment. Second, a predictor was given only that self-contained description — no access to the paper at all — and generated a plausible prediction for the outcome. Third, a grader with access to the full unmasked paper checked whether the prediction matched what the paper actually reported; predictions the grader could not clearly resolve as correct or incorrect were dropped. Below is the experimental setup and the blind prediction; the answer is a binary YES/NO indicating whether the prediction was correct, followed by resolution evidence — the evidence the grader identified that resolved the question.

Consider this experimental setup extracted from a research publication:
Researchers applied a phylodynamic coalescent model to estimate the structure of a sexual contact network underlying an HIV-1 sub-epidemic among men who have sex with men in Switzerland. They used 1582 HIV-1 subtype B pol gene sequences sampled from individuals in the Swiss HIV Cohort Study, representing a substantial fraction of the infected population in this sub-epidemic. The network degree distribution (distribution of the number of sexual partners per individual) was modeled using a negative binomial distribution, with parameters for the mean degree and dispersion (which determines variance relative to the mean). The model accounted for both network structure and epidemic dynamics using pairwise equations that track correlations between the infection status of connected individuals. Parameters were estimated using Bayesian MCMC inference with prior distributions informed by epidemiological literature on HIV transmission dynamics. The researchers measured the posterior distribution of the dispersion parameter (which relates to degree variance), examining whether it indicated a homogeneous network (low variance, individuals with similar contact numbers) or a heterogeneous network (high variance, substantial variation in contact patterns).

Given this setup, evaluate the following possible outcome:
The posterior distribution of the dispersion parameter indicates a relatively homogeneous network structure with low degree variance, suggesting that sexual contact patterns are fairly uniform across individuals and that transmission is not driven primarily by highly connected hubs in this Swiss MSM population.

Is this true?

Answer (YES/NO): NO